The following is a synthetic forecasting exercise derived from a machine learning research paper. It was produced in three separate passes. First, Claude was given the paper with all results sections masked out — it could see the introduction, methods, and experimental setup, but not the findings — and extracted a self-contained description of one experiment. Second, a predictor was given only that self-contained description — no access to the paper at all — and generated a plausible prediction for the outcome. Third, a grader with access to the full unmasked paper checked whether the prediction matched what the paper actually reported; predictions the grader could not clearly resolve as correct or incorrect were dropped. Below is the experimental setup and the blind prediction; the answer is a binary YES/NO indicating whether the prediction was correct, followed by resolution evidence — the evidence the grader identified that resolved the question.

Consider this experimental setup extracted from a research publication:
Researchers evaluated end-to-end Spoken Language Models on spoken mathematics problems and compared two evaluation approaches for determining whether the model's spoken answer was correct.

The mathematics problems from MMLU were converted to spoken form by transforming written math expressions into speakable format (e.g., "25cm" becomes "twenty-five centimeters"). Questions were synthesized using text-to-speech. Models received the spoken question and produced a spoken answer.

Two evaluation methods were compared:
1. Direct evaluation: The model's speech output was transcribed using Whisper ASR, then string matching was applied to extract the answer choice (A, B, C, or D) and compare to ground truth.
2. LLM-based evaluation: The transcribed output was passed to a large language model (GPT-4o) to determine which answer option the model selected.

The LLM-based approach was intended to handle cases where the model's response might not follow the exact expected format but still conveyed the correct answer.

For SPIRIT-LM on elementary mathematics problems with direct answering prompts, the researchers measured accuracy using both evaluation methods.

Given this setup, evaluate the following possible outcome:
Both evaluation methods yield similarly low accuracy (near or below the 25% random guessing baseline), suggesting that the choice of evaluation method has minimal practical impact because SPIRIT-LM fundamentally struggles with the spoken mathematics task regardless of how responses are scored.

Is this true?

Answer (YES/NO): YES